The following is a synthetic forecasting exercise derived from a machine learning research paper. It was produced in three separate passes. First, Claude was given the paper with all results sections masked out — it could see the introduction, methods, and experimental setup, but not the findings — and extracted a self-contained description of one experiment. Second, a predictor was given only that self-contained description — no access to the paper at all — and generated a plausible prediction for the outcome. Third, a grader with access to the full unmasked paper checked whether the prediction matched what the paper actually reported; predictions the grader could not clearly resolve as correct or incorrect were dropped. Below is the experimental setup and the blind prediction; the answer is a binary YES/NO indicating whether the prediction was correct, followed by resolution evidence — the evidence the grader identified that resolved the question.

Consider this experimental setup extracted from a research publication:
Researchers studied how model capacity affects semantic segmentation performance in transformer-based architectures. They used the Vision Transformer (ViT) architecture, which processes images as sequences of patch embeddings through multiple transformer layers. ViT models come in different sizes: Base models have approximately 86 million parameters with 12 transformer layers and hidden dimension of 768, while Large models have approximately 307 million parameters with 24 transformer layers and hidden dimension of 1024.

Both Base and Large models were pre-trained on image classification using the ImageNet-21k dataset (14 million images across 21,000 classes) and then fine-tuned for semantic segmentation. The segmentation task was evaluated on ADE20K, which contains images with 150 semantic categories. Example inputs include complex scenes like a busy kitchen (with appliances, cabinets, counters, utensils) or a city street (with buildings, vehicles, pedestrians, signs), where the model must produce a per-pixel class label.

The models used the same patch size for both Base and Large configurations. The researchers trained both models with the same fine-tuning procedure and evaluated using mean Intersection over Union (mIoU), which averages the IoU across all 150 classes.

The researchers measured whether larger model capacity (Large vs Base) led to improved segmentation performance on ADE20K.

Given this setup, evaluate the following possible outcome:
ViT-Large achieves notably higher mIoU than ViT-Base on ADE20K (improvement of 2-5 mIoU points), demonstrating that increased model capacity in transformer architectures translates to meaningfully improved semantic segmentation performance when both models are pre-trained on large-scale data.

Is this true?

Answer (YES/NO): YES